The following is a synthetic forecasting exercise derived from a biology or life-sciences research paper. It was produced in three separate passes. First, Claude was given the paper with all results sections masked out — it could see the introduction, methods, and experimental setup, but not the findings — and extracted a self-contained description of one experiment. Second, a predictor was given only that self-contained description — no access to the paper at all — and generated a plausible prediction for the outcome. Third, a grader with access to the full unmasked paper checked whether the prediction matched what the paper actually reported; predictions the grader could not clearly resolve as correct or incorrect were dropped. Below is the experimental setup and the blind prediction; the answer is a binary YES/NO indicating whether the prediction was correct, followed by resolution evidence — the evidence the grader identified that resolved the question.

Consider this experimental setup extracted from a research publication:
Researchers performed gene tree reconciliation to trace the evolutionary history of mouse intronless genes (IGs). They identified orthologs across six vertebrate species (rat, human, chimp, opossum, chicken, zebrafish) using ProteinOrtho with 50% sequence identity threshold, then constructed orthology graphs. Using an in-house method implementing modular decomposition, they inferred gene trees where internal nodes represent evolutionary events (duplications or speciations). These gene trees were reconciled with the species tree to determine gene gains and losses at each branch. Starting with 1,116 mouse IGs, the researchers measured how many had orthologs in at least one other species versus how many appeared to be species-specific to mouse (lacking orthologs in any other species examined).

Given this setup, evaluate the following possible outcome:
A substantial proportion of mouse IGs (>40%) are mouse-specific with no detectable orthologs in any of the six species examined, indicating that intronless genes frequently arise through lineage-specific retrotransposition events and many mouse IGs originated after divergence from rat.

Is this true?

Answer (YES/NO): YES